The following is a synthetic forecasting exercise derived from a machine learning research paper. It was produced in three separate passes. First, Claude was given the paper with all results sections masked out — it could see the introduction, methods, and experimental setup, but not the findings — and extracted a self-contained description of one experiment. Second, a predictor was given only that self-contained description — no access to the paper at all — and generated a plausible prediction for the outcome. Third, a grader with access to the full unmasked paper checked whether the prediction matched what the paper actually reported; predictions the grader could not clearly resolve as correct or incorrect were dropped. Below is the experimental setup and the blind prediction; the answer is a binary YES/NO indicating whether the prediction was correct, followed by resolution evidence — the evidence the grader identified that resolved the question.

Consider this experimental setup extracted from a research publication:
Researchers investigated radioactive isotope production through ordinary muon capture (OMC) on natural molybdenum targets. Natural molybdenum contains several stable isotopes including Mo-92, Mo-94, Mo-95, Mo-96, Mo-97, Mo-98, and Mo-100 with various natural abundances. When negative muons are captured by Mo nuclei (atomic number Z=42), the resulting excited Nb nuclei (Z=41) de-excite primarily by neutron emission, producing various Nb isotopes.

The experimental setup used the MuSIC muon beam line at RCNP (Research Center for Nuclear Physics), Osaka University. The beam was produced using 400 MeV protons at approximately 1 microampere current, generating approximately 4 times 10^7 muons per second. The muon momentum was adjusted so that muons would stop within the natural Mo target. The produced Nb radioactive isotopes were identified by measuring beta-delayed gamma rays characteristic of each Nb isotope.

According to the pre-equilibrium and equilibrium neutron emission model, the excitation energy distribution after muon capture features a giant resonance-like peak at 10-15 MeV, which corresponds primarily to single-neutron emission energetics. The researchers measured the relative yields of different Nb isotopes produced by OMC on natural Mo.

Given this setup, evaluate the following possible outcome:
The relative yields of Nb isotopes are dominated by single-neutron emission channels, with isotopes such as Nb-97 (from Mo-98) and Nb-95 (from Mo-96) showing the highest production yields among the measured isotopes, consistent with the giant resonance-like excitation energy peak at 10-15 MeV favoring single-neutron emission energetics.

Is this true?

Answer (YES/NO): YES